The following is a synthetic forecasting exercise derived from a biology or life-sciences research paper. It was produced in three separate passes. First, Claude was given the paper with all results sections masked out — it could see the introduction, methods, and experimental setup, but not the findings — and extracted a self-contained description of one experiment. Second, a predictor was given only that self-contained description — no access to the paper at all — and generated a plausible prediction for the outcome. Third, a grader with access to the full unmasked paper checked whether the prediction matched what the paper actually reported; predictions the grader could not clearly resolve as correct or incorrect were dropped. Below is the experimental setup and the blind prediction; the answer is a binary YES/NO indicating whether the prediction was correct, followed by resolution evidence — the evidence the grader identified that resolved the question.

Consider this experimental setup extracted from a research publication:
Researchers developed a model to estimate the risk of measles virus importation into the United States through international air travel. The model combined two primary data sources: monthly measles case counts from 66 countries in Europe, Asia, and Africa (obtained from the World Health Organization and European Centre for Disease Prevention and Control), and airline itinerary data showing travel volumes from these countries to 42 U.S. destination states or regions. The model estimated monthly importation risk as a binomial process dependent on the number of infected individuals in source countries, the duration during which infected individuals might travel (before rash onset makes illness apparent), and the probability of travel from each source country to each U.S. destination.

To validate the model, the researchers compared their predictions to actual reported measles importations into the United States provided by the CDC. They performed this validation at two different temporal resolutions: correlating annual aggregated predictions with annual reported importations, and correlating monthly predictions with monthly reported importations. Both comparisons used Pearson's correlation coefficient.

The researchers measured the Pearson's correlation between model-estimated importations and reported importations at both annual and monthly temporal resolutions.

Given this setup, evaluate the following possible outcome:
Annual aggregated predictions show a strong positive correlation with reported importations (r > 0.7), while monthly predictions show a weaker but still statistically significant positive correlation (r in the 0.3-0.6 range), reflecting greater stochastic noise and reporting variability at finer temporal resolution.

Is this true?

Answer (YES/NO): NO